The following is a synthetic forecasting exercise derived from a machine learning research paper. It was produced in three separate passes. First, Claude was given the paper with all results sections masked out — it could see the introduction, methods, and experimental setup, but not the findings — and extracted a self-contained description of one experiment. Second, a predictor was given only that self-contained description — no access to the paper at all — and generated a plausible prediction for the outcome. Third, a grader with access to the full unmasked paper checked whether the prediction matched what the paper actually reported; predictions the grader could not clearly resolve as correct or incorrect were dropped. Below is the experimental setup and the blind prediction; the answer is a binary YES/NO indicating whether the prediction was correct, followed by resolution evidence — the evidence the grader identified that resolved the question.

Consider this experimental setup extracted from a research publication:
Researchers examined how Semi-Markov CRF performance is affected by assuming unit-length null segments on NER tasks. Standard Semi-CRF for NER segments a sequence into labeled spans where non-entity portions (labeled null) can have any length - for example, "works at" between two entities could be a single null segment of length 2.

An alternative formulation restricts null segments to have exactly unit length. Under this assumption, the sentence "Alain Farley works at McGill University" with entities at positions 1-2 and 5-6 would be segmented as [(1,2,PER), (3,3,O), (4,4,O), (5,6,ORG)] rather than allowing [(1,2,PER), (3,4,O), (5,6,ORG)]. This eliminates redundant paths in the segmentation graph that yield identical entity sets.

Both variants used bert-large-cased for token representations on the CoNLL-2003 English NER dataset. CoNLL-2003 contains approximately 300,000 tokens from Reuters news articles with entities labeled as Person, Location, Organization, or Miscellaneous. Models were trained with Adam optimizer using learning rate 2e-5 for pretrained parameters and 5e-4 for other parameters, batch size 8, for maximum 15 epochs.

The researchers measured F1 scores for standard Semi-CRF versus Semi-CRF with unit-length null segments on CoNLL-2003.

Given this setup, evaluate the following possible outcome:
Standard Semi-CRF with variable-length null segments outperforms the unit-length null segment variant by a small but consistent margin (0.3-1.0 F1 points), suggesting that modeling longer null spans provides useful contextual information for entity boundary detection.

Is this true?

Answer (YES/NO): NO